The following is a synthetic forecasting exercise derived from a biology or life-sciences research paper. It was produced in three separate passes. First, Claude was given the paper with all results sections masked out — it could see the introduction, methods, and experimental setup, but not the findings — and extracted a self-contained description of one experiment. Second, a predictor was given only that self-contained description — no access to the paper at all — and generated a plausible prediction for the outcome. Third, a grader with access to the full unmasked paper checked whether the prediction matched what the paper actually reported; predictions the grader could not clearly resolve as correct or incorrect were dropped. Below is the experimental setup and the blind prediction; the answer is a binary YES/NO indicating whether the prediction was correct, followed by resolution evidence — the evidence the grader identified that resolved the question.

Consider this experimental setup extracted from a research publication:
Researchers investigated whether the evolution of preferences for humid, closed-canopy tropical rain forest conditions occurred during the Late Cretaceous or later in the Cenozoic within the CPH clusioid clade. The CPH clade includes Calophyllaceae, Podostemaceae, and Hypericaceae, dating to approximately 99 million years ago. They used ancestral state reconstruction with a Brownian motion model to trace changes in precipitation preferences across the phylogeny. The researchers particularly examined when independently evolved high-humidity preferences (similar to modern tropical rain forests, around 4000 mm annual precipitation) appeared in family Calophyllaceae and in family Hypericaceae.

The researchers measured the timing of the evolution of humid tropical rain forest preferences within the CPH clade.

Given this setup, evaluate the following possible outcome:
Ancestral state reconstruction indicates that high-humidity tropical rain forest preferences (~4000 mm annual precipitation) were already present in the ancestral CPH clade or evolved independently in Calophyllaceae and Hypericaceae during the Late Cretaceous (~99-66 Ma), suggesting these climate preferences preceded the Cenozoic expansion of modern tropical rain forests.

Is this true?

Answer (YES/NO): NO